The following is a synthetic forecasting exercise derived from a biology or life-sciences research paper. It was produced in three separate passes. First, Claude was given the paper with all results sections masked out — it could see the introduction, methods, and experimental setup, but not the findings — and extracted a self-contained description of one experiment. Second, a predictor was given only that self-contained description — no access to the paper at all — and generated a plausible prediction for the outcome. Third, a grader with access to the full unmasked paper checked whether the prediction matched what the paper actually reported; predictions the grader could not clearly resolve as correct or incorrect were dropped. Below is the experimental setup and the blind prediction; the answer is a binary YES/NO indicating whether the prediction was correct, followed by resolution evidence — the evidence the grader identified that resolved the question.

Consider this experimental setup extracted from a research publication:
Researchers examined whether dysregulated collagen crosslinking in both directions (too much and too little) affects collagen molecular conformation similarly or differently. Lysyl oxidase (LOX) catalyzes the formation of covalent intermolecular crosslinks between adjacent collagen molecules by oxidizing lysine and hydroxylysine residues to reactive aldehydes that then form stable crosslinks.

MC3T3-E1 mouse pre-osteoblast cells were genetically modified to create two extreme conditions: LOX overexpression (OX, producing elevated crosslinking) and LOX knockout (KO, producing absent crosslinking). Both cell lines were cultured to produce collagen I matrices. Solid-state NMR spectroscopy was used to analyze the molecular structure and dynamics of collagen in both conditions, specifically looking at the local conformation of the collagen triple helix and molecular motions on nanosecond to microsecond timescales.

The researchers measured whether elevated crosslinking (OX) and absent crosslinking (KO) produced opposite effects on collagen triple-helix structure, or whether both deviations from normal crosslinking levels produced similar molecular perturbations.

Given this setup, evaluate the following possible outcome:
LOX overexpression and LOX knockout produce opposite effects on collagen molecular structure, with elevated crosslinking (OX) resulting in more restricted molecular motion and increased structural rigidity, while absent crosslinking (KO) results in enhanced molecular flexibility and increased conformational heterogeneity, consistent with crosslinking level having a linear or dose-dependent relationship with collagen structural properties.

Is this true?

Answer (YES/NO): NO